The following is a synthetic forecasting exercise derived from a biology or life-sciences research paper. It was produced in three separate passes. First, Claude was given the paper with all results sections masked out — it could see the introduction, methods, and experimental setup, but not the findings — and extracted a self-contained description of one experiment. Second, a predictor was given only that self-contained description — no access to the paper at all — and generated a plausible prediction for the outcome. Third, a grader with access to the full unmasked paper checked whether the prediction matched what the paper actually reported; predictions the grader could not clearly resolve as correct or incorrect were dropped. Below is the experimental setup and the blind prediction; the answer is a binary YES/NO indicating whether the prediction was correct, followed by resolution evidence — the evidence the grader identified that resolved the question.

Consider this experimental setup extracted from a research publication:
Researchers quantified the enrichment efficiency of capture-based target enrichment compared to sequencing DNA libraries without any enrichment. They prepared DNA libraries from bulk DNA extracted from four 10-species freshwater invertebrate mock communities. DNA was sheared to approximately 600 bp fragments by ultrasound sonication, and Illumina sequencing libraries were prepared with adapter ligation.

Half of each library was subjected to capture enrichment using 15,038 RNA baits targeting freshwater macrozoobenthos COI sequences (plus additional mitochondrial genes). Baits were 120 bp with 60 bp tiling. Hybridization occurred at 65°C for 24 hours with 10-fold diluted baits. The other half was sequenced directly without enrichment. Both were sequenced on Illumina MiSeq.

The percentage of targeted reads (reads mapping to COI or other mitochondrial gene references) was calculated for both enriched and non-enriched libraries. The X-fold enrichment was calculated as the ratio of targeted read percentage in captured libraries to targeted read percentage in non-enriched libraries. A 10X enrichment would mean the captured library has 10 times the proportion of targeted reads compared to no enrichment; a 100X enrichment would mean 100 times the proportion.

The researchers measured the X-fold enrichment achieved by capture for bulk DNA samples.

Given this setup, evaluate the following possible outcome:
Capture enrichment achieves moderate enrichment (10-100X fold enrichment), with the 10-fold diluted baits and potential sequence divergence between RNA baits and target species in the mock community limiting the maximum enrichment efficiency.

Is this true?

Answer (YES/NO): NO